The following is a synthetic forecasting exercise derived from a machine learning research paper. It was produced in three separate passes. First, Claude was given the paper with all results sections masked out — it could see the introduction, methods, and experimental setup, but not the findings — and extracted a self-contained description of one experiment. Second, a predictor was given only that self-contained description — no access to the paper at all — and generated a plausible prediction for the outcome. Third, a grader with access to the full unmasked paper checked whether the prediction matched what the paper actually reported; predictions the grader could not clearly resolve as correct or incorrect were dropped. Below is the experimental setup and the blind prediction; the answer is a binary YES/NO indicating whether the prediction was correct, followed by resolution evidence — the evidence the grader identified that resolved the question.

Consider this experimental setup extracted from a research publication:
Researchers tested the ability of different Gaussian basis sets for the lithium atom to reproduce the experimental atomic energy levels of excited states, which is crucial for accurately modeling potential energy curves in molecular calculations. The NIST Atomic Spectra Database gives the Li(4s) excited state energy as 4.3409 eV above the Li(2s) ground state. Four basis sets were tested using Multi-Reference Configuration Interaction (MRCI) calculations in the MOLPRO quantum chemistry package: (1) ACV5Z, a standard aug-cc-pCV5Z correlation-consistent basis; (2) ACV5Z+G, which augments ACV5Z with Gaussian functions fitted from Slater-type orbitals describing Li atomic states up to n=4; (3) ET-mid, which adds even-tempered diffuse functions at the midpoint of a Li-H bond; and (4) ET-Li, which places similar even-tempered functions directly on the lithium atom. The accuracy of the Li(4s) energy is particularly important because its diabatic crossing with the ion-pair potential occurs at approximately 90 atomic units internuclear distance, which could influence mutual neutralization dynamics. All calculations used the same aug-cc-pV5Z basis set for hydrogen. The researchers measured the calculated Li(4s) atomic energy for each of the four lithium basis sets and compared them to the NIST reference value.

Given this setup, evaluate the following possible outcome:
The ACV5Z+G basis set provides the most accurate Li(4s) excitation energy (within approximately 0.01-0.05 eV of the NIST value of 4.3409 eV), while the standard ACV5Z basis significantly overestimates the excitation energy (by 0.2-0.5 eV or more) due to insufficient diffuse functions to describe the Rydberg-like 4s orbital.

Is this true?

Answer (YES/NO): YES